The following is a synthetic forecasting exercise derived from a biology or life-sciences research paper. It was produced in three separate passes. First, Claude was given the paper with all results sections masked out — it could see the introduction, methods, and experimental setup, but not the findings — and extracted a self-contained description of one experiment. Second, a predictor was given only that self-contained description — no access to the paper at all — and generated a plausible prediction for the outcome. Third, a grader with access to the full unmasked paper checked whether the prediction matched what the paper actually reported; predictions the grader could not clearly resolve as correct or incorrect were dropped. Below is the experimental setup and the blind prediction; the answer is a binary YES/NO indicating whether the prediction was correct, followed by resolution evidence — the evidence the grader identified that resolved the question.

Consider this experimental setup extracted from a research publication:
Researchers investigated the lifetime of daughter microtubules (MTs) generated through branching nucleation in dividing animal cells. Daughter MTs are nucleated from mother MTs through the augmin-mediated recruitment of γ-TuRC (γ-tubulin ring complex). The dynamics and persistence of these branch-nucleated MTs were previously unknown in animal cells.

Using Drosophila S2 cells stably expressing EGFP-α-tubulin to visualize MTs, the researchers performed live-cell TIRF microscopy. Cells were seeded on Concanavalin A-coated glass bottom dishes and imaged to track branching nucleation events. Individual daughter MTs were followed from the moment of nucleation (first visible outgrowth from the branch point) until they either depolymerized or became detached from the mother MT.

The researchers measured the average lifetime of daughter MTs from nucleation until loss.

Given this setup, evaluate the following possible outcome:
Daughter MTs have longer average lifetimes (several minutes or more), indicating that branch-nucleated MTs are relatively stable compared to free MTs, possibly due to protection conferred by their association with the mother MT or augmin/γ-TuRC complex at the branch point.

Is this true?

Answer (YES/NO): NO